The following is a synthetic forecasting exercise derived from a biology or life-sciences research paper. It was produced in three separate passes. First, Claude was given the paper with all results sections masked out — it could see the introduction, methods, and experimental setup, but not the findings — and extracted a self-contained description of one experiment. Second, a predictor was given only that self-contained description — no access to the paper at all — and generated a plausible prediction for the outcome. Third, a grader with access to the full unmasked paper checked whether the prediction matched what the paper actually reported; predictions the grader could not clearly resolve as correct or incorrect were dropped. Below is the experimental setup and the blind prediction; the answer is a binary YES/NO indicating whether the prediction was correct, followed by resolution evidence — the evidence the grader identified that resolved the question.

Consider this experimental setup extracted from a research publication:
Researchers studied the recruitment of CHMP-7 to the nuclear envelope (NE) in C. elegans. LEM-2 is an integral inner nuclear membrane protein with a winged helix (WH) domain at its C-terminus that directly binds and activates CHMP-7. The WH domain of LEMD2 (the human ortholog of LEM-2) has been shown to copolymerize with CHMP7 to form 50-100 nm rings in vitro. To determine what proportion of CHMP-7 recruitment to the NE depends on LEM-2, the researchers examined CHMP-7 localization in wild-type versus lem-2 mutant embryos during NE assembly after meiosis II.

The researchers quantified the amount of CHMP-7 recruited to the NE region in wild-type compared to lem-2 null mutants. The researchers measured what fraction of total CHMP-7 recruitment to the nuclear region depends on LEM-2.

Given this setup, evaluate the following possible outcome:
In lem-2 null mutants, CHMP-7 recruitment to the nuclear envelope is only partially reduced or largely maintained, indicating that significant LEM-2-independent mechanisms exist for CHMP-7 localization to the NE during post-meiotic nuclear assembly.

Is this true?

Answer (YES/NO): NO